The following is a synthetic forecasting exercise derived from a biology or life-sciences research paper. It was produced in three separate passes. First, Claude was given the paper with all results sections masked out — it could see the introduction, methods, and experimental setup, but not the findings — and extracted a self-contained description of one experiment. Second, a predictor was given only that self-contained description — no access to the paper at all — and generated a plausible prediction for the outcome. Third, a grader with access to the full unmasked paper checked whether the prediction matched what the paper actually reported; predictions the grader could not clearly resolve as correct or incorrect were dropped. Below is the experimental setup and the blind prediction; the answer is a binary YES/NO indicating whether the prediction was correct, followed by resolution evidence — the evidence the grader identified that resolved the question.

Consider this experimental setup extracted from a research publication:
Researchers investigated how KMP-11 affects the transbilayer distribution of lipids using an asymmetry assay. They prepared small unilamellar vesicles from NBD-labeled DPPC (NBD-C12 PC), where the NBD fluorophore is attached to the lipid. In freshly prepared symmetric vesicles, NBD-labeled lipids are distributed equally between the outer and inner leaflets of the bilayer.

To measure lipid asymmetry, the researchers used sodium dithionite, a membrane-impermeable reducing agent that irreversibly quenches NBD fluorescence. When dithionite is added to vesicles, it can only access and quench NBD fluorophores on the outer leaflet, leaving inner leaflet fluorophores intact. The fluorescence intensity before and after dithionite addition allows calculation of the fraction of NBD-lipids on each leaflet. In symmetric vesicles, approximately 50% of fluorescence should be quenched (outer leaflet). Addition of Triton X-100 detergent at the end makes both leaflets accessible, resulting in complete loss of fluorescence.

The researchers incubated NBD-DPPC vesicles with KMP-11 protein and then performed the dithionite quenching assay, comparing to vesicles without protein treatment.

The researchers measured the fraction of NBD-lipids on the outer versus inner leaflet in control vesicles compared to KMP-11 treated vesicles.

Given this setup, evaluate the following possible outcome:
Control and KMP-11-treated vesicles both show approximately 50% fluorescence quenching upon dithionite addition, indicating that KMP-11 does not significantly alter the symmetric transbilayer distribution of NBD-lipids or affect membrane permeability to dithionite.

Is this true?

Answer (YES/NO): NO